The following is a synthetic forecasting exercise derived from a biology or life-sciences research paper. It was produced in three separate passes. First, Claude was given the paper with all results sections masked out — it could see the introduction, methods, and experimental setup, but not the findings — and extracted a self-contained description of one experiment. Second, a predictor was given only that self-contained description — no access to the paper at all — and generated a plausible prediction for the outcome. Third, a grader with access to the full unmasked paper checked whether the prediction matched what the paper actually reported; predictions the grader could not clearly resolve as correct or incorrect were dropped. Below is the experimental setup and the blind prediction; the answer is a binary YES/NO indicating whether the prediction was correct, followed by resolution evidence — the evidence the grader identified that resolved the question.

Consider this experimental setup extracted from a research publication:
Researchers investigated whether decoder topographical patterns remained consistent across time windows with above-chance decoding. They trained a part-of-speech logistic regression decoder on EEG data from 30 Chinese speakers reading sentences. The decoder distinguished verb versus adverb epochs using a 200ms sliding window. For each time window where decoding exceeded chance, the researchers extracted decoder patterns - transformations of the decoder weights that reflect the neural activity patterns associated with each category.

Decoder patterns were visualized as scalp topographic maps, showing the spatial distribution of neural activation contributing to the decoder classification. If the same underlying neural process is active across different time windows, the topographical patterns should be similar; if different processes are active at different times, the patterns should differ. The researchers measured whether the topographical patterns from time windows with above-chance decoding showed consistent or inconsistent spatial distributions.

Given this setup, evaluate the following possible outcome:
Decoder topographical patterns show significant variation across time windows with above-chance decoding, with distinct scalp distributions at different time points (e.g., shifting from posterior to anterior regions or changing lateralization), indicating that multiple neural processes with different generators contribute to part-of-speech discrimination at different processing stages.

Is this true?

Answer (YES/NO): NO